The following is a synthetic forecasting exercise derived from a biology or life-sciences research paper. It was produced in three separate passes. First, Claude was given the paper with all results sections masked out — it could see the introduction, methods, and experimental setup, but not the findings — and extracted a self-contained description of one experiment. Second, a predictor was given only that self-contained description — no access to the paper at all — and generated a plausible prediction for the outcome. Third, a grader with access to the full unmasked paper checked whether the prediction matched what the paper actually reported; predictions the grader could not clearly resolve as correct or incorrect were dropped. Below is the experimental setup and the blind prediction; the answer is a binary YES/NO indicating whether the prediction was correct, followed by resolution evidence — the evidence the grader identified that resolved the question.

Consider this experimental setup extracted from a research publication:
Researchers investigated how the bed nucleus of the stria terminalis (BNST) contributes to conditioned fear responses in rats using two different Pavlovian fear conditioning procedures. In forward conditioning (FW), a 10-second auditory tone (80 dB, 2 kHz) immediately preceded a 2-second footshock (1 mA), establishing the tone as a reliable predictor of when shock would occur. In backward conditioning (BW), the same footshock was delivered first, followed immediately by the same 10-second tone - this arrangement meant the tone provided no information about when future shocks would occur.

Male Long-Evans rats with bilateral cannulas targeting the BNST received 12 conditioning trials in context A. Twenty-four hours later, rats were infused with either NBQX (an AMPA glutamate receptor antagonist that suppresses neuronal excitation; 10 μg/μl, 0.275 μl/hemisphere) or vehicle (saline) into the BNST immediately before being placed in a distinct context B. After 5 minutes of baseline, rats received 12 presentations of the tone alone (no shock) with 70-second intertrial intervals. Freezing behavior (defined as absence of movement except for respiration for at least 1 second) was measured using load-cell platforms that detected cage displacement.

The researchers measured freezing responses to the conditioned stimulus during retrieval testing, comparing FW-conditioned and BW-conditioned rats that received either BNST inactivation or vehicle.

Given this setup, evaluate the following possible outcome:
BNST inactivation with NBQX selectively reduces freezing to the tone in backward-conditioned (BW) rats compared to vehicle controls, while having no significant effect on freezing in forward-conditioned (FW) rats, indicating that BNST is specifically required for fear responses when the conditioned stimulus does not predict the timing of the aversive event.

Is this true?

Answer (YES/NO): YES